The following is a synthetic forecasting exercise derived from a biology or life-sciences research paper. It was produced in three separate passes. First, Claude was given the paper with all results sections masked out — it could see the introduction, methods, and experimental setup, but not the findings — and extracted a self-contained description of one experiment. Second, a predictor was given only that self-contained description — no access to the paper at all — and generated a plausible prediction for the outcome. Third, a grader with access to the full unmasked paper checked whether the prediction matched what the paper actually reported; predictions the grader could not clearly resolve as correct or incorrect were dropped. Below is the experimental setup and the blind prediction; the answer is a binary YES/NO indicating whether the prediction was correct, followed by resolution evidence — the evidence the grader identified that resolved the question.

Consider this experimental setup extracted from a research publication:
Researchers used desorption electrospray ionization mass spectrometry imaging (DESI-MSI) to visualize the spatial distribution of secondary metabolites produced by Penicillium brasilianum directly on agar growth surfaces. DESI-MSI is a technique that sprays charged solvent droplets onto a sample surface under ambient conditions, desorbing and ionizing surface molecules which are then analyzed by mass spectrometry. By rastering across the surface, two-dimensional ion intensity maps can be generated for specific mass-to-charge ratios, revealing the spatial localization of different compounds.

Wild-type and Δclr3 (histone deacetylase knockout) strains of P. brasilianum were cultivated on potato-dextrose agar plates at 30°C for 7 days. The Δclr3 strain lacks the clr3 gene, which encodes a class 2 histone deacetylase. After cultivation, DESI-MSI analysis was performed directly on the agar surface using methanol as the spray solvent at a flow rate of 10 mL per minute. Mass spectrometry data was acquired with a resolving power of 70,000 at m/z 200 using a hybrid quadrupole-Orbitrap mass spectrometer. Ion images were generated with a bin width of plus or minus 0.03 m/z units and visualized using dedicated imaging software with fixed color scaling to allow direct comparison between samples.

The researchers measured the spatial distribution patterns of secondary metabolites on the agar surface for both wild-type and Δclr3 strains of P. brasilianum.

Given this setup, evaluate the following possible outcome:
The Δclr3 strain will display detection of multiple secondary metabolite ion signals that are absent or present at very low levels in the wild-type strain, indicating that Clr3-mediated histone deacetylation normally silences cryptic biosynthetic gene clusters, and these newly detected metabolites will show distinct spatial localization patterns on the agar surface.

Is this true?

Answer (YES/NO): NO